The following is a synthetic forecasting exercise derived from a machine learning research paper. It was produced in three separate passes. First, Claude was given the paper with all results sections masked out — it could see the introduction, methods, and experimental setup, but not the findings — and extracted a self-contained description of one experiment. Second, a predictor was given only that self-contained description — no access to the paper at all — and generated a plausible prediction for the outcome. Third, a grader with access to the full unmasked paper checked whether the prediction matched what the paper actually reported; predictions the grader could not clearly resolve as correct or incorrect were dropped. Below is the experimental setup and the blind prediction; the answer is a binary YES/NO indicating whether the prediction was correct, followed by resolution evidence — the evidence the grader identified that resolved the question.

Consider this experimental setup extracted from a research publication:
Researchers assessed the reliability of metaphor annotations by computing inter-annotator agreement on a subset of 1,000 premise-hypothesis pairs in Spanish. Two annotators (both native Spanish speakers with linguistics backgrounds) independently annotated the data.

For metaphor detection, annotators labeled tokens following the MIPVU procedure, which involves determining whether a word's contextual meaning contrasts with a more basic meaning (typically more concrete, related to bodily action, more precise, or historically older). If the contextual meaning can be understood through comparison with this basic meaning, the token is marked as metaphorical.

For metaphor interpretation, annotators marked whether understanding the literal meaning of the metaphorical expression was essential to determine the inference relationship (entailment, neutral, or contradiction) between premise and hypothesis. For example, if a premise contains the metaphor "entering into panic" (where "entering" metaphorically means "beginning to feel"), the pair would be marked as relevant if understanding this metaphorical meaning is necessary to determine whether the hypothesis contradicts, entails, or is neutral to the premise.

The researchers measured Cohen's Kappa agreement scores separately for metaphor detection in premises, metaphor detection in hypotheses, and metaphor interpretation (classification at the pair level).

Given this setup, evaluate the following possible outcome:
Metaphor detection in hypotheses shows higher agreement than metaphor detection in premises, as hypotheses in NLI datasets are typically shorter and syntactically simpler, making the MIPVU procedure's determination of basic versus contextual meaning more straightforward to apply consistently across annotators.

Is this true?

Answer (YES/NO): YES